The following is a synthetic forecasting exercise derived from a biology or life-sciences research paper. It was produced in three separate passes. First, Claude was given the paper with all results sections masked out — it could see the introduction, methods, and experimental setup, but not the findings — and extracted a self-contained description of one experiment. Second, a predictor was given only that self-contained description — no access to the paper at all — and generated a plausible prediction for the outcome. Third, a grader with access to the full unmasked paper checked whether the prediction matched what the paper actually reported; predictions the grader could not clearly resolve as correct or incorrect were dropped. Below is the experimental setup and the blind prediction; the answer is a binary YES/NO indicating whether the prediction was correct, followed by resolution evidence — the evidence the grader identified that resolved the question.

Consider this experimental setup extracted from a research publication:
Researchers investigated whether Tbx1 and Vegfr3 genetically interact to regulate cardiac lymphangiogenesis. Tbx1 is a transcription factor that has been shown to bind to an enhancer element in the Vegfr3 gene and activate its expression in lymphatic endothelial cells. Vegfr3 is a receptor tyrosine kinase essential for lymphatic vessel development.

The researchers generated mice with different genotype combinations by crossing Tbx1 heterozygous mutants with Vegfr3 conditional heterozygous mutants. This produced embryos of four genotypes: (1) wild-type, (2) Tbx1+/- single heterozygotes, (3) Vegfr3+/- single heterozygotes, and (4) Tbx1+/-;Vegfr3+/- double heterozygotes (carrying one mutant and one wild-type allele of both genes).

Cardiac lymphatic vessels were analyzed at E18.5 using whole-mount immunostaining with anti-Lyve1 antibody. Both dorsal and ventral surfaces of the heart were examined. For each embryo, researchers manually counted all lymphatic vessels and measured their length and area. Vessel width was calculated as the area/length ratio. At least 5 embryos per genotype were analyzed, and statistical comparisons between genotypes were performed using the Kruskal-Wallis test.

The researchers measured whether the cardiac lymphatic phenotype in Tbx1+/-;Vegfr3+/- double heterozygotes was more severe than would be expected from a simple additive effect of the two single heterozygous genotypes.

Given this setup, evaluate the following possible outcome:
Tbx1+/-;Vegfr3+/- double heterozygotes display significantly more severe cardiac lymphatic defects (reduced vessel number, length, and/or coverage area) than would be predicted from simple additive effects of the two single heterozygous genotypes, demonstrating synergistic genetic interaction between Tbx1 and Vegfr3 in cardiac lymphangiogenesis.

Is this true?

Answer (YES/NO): YES